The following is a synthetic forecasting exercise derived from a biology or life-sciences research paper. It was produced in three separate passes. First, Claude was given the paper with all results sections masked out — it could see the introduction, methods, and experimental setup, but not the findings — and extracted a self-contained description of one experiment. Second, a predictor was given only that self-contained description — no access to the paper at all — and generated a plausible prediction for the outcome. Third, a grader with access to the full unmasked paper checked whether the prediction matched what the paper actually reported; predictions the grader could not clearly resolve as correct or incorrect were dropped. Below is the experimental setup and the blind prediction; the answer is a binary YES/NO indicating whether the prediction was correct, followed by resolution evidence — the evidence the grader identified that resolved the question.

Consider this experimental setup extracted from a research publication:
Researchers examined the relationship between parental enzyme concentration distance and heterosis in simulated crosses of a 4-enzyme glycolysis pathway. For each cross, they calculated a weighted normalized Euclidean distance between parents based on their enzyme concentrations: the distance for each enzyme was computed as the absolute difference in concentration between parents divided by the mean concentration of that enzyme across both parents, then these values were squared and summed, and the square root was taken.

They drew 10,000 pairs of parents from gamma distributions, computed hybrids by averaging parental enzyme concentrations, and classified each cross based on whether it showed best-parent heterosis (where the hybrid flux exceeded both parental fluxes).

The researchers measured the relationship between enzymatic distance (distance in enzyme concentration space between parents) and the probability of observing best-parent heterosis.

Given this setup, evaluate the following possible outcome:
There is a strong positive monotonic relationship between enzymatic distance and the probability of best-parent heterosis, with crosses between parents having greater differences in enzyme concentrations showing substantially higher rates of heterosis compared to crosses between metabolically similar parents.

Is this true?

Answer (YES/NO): NO